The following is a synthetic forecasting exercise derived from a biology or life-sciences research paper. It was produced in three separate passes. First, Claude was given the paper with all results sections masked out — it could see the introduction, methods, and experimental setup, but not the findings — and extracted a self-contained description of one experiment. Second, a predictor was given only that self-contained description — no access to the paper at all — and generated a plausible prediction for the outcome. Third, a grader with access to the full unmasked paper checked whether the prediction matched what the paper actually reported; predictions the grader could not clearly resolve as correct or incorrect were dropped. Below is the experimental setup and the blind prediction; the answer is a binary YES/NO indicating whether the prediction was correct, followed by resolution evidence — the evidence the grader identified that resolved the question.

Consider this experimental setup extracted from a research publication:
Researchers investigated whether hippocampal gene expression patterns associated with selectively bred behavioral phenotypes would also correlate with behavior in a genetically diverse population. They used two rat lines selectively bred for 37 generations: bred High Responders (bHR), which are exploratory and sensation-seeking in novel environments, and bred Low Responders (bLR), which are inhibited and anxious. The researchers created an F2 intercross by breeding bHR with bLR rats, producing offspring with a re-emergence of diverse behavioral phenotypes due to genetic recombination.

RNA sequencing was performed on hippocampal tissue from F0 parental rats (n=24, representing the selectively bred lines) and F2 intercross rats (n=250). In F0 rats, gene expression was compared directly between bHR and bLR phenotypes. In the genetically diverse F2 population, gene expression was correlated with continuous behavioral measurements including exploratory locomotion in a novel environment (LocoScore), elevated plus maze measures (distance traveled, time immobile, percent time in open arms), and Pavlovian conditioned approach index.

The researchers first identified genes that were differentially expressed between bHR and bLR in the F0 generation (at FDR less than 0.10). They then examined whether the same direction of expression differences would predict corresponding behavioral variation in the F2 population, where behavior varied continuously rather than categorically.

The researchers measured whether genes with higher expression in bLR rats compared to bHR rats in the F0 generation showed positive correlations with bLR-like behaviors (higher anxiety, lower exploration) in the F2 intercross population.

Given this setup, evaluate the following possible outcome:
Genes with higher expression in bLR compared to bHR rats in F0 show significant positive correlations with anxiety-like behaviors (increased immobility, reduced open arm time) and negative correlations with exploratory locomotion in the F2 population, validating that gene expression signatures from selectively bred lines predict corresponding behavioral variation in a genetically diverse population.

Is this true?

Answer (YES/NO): YES